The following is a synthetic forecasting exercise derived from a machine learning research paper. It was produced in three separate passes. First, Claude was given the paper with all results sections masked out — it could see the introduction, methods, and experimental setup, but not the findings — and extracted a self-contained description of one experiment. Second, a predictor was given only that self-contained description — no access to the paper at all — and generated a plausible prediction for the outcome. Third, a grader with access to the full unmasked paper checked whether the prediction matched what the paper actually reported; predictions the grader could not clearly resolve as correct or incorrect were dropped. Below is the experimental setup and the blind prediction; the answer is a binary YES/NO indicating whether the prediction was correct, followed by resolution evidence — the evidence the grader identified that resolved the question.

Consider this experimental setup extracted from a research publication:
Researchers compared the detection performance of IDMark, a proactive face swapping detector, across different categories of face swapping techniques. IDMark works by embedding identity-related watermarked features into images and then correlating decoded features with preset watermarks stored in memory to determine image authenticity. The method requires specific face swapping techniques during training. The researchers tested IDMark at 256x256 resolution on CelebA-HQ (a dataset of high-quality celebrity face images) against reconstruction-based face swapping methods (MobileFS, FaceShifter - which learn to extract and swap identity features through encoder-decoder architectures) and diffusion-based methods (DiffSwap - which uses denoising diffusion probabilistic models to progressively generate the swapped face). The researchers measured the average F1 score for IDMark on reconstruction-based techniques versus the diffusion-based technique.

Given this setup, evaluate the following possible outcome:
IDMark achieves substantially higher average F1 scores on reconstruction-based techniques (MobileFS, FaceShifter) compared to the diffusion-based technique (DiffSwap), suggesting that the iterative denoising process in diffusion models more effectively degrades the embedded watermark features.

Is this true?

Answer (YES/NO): NO